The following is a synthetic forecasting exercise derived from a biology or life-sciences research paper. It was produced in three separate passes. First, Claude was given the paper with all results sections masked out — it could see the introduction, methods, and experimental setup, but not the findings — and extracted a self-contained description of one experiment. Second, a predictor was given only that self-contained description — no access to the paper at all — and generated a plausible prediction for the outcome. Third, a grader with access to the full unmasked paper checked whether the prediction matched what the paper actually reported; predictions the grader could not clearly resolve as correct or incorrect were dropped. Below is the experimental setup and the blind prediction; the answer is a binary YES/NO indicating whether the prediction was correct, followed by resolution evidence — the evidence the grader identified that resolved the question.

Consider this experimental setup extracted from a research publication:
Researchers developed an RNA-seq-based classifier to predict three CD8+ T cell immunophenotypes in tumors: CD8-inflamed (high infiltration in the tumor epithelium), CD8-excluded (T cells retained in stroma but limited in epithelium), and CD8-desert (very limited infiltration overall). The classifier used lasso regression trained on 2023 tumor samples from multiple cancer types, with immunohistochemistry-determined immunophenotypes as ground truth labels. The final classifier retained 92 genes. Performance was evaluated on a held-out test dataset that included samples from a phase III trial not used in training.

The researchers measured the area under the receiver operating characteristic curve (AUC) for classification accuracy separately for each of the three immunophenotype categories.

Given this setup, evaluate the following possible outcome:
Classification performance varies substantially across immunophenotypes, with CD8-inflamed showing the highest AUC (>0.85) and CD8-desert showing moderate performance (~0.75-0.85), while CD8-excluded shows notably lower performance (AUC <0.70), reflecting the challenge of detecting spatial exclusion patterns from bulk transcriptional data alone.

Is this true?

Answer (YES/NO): NO